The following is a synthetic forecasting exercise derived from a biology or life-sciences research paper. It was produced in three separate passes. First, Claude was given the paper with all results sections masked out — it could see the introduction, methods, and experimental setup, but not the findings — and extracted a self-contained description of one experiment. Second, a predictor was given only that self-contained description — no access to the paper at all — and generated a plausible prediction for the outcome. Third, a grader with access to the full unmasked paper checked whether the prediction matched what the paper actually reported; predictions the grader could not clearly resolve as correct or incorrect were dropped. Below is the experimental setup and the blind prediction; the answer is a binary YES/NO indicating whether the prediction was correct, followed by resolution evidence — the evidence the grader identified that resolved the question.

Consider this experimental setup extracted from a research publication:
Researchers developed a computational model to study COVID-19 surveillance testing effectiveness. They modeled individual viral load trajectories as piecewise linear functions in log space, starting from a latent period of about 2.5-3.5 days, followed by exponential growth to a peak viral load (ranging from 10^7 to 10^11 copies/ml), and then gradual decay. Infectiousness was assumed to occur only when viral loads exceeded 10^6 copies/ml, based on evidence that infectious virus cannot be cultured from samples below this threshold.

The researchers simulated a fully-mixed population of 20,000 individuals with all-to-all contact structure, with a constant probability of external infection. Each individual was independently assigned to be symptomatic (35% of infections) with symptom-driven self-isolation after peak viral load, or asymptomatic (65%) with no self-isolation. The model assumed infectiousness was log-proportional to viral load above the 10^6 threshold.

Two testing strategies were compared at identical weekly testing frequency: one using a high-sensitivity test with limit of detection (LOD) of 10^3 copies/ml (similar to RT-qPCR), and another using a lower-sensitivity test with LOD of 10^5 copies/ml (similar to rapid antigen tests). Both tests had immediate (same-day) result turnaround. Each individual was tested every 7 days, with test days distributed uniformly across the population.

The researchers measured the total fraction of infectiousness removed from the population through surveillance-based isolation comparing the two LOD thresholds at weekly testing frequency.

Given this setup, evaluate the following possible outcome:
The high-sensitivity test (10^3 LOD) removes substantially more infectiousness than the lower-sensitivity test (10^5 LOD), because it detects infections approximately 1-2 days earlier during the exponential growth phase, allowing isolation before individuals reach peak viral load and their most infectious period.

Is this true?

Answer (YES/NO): NO